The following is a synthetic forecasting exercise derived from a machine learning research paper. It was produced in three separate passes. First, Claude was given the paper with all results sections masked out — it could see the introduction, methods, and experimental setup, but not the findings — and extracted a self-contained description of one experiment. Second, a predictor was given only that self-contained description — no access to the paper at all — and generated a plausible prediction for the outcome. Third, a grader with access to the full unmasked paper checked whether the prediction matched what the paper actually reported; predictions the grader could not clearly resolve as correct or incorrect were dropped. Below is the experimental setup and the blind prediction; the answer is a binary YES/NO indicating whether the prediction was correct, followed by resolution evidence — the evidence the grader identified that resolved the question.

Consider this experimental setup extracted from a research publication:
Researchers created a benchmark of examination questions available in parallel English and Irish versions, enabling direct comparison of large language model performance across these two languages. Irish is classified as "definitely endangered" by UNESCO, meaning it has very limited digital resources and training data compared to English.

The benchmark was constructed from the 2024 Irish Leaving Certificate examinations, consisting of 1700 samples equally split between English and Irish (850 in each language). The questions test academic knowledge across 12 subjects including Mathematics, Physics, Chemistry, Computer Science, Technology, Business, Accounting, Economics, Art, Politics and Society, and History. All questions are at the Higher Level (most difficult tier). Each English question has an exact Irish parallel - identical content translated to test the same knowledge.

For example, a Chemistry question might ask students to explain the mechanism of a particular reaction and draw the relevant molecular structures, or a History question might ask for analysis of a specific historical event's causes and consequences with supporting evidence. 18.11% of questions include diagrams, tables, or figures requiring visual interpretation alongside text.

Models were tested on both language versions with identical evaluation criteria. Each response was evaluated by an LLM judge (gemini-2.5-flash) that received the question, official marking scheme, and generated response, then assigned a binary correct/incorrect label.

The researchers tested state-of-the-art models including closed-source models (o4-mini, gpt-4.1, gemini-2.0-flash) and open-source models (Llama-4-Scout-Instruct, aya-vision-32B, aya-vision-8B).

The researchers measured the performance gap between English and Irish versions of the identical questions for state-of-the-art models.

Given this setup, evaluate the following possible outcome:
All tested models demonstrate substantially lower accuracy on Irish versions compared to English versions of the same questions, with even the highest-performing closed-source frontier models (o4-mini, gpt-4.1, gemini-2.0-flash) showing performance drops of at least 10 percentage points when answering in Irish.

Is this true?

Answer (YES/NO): YES